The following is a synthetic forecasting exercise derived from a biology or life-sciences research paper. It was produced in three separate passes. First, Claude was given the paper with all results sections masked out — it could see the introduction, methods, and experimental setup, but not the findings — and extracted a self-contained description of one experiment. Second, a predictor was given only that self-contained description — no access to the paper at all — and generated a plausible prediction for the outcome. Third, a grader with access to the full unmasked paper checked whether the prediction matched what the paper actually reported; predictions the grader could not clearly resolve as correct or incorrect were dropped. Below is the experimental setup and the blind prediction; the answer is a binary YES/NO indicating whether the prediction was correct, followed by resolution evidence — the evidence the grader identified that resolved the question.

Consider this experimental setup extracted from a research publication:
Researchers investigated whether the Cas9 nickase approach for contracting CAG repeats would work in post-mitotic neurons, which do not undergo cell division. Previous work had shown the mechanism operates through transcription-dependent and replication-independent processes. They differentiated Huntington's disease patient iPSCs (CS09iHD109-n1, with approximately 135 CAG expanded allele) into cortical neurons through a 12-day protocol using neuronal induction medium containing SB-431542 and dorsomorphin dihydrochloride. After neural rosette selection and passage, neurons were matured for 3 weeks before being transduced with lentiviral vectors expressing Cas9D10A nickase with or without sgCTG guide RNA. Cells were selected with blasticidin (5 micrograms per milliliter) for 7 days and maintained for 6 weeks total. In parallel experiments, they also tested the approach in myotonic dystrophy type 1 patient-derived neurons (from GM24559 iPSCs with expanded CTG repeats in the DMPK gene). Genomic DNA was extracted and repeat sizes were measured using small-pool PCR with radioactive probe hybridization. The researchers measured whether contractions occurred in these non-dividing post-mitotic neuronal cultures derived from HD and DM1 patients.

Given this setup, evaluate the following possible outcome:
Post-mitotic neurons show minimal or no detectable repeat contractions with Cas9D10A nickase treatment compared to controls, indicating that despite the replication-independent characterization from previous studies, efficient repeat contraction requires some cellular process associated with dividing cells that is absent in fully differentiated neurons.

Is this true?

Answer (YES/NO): NO